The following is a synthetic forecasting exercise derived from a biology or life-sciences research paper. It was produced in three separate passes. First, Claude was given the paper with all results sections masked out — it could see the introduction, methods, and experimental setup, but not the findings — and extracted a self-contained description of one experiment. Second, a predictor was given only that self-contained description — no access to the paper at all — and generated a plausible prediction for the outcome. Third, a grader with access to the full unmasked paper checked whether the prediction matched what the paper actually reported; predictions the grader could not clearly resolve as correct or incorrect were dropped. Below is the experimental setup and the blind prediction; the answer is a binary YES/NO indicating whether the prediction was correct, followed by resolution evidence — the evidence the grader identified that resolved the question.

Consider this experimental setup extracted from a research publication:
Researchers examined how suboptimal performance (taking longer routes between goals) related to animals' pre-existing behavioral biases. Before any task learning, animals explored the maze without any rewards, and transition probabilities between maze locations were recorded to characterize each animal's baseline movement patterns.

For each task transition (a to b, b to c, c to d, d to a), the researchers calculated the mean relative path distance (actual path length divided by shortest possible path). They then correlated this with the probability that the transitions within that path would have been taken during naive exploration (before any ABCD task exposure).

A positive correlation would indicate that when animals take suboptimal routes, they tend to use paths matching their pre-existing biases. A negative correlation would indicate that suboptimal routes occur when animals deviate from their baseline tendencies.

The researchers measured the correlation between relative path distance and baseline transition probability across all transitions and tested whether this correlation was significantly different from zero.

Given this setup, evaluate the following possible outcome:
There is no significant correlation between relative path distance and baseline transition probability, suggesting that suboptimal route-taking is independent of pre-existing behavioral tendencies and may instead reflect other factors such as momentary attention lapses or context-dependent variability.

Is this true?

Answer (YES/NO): NO